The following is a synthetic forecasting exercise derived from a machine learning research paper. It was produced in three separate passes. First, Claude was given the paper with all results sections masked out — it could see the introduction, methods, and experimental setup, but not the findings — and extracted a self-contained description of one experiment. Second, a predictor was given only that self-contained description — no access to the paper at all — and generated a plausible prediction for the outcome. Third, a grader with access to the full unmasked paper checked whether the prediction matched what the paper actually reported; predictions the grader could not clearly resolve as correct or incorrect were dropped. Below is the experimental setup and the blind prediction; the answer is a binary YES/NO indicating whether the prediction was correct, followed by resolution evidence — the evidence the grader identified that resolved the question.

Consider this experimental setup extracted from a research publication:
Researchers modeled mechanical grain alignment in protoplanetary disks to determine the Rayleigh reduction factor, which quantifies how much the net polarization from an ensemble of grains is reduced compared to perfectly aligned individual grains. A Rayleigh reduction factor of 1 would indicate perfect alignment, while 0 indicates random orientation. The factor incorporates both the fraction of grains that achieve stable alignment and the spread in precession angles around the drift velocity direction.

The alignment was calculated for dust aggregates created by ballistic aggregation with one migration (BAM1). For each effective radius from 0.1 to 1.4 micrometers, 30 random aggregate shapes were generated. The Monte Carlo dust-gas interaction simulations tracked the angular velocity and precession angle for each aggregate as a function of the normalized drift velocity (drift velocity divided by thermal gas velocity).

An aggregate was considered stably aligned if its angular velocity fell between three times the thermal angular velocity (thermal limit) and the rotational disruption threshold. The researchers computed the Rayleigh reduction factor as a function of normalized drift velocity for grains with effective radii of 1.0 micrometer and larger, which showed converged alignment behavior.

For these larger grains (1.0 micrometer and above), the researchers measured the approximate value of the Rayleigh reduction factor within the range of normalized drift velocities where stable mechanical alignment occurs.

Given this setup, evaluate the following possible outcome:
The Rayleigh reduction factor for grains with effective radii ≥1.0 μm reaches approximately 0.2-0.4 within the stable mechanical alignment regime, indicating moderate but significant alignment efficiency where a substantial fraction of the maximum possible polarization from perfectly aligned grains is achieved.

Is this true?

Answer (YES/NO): YES